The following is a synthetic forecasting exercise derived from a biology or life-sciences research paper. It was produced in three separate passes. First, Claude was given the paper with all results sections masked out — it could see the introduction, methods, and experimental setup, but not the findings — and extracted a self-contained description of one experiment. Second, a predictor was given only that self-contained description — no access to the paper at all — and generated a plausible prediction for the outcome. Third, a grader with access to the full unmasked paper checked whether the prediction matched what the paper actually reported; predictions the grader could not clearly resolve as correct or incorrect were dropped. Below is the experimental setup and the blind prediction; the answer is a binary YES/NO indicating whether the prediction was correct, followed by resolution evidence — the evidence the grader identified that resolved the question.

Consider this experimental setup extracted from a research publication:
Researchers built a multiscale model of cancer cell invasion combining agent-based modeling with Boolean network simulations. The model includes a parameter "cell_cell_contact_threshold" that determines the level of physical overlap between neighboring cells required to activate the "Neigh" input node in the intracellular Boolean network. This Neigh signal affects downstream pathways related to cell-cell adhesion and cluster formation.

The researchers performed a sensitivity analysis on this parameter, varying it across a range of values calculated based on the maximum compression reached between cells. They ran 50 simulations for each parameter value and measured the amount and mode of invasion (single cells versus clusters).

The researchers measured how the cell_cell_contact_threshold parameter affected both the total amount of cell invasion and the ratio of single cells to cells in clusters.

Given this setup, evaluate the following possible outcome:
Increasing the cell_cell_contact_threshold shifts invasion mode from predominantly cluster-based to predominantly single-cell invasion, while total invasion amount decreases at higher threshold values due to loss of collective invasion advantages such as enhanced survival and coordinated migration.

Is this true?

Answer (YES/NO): NO